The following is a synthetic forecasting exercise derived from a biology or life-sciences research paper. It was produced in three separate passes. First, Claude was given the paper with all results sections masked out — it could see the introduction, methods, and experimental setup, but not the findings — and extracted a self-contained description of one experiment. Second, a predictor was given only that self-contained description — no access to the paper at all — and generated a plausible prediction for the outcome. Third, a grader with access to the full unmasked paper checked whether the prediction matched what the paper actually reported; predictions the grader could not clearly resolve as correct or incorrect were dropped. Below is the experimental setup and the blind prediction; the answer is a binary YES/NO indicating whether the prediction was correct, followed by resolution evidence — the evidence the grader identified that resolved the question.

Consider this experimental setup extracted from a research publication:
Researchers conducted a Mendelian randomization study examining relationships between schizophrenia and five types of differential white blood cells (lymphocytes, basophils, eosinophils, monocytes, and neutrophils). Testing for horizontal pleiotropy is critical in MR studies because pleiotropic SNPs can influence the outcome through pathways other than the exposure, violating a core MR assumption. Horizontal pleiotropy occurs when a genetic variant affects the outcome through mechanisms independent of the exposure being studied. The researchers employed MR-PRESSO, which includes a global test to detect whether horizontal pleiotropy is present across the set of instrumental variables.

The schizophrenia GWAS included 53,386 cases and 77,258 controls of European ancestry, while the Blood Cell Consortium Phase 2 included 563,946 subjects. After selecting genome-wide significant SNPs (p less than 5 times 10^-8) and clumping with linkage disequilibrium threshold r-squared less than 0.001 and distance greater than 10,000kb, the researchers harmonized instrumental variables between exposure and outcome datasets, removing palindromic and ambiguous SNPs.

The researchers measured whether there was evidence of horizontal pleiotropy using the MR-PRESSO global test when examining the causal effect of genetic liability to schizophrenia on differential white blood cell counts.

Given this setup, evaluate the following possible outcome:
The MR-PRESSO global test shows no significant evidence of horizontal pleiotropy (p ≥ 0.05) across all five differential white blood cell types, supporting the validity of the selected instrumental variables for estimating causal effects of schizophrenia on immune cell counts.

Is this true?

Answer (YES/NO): NO